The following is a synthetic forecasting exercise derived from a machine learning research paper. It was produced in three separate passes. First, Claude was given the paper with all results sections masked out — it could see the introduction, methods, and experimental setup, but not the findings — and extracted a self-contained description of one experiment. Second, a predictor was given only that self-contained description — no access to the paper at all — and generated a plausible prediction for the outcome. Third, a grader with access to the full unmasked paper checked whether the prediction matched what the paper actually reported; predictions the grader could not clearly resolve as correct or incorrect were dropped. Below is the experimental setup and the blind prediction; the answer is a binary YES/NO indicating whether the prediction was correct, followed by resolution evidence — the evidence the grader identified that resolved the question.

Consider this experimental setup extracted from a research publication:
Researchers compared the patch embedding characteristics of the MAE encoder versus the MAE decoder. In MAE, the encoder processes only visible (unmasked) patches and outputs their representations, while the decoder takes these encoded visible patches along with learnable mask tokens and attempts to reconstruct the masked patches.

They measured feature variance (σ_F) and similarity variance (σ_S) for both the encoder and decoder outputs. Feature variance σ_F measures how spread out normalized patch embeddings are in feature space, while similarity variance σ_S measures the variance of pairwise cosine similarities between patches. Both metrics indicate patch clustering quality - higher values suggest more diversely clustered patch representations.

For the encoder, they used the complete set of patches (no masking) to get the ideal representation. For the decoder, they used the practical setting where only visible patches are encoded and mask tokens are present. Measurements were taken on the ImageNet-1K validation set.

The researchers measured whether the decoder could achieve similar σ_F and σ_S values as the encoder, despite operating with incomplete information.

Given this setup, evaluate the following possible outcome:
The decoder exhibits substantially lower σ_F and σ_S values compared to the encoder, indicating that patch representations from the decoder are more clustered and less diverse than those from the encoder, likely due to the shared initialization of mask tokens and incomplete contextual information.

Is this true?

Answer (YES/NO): NO